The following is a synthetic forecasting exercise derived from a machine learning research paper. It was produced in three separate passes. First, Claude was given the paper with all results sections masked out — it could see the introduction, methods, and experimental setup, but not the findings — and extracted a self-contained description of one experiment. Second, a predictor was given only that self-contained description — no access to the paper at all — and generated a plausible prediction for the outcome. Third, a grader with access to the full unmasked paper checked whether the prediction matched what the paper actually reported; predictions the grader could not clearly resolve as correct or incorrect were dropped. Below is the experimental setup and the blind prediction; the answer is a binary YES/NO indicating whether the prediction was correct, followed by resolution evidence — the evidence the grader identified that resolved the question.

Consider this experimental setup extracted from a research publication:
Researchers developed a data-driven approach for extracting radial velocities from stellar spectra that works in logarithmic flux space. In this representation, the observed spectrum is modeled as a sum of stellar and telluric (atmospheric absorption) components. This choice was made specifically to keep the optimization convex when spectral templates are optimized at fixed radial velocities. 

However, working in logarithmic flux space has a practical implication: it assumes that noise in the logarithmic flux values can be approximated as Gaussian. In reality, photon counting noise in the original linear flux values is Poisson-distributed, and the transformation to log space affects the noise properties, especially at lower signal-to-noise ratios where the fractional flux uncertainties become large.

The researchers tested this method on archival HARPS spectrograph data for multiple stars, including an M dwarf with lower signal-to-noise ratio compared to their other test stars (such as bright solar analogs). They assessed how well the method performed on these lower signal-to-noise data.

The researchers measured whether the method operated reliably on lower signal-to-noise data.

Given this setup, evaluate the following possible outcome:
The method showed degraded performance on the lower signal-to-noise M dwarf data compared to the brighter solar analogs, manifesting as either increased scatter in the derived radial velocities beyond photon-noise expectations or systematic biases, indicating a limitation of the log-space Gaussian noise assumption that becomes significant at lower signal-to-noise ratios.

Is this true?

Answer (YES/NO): NO